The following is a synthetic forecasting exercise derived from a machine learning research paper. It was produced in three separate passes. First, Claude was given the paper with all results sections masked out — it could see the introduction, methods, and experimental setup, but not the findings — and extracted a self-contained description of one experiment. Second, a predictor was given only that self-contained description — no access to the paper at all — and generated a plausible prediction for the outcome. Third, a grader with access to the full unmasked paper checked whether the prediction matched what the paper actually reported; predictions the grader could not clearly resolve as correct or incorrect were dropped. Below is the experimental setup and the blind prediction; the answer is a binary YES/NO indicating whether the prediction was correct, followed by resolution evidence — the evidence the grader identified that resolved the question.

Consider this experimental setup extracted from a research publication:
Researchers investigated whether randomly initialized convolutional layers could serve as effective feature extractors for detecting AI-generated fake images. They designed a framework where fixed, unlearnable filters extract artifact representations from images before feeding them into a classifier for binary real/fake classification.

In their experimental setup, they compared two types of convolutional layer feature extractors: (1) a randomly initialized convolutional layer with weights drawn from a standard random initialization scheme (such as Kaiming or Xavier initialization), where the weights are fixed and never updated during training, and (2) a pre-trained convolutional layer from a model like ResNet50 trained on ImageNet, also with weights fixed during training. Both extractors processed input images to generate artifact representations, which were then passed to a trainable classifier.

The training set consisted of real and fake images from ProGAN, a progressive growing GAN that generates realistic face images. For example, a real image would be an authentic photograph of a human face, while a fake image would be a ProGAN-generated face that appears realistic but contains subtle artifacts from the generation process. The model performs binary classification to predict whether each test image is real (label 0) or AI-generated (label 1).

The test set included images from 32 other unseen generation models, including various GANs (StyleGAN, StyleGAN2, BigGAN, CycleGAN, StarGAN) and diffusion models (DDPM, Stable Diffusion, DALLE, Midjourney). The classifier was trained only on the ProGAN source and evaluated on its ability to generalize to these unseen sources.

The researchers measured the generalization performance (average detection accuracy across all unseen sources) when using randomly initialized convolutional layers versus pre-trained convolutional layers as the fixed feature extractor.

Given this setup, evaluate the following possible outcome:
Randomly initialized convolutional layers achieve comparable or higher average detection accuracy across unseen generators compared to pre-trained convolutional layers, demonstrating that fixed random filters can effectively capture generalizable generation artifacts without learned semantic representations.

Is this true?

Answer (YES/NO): YES